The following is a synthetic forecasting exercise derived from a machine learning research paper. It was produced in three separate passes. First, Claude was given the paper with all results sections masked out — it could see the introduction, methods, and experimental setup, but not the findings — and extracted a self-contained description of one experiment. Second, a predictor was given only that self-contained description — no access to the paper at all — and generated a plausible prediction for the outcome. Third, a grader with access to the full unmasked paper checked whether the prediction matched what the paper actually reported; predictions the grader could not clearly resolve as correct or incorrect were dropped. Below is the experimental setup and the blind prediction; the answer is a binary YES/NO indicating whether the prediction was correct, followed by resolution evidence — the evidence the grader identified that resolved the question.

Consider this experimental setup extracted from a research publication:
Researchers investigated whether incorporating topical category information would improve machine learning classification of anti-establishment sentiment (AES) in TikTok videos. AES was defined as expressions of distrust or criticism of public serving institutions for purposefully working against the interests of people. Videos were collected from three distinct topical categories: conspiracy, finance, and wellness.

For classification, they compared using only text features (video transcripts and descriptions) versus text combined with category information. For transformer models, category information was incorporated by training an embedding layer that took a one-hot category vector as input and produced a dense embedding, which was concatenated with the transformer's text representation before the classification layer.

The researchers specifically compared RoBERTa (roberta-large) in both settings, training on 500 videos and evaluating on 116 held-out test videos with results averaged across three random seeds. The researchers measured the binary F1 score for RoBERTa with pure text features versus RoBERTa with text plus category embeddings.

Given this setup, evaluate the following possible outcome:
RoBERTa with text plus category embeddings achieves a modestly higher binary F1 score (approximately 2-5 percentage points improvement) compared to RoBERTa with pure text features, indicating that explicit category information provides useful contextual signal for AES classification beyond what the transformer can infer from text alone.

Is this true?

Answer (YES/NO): NO